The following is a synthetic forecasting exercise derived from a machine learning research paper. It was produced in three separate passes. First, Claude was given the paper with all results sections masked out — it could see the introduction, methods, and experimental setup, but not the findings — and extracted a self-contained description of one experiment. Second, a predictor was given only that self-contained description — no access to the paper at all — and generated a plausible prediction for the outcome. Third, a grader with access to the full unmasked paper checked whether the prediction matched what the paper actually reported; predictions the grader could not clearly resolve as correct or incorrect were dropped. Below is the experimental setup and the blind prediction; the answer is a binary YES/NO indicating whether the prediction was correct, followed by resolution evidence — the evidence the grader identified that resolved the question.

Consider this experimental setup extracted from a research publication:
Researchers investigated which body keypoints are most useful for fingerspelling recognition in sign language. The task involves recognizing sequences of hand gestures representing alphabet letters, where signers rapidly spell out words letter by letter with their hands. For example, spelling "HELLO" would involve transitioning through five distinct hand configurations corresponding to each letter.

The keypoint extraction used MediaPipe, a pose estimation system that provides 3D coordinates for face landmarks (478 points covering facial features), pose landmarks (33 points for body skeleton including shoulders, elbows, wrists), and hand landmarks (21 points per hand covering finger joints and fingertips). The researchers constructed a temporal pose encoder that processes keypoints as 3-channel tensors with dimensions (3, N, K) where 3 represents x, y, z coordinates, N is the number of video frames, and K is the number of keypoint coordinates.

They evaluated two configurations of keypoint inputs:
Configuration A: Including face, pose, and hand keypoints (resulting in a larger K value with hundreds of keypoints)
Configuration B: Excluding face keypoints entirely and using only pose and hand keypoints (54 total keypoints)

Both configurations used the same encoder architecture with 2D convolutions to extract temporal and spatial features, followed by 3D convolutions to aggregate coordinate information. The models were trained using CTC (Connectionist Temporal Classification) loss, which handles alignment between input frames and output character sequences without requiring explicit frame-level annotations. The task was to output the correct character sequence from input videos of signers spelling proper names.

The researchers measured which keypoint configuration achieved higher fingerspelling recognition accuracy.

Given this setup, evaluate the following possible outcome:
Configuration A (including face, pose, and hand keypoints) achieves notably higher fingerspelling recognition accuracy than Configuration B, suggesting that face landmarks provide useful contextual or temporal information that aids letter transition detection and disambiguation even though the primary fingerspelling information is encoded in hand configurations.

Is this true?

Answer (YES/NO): NO